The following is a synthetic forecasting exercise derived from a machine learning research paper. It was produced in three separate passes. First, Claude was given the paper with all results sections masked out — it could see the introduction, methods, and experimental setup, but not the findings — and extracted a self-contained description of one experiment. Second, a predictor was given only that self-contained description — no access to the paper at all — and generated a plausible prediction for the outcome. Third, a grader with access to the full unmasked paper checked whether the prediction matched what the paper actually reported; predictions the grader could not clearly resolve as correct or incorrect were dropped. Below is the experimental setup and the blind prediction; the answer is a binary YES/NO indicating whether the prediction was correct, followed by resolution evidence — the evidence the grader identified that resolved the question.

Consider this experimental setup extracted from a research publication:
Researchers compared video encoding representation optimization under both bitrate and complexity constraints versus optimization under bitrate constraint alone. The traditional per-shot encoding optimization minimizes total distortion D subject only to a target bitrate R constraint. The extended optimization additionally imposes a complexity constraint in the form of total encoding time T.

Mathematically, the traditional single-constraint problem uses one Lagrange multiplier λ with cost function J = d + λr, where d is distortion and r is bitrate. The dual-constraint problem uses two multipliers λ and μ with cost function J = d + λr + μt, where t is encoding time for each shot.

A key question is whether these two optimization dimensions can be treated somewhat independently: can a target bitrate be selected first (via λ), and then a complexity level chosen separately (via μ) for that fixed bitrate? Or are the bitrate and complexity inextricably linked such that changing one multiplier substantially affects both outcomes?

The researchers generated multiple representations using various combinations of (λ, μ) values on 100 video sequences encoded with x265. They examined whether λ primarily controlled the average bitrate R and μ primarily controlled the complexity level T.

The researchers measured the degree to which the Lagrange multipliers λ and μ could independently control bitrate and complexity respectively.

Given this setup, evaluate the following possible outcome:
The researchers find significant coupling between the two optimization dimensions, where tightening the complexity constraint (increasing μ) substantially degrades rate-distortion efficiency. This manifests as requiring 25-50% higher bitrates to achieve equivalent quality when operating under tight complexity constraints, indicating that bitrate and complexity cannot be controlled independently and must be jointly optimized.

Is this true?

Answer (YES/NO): NO